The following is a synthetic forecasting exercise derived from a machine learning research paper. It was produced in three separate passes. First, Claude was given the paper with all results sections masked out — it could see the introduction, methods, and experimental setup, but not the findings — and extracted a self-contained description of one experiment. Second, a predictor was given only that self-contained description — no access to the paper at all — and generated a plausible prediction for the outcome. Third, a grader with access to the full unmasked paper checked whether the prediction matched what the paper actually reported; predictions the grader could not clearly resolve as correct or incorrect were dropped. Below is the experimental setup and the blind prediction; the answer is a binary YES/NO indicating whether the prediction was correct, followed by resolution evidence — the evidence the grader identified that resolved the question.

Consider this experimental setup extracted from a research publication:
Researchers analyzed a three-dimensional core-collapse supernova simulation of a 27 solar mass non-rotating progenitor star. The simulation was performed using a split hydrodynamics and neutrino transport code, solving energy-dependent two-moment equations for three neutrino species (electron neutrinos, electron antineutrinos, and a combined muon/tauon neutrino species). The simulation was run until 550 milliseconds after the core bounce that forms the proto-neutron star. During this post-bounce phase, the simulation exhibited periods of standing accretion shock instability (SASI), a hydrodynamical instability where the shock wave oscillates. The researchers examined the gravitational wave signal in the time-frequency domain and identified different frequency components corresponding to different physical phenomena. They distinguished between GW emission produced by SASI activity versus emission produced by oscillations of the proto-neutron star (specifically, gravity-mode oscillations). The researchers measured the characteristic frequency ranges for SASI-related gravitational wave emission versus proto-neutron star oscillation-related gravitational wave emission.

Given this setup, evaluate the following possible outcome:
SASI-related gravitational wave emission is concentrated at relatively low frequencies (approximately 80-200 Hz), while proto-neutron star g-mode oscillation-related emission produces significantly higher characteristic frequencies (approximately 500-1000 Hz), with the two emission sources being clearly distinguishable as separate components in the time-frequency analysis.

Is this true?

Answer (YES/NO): NO